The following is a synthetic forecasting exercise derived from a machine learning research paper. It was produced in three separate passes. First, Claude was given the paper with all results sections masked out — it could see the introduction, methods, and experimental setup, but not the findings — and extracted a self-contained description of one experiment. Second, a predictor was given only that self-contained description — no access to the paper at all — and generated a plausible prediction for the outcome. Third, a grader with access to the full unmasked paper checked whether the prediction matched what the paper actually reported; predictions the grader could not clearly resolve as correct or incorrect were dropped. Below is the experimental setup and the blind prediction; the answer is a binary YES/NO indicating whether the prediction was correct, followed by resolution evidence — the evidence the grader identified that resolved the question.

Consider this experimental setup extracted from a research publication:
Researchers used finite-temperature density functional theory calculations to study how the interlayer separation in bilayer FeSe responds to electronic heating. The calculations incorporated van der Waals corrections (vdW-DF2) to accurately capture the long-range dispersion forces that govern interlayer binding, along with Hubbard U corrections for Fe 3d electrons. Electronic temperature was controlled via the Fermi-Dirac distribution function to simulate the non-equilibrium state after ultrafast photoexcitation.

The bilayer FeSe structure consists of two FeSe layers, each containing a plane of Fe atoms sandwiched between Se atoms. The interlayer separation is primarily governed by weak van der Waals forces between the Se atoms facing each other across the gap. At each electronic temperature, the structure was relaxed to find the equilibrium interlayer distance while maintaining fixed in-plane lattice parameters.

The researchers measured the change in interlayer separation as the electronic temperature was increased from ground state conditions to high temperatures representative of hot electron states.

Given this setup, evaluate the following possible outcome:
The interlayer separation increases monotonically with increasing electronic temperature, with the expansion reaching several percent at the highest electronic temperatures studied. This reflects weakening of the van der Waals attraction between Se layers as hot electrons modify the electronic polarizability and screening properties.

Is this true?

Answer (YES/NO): NO